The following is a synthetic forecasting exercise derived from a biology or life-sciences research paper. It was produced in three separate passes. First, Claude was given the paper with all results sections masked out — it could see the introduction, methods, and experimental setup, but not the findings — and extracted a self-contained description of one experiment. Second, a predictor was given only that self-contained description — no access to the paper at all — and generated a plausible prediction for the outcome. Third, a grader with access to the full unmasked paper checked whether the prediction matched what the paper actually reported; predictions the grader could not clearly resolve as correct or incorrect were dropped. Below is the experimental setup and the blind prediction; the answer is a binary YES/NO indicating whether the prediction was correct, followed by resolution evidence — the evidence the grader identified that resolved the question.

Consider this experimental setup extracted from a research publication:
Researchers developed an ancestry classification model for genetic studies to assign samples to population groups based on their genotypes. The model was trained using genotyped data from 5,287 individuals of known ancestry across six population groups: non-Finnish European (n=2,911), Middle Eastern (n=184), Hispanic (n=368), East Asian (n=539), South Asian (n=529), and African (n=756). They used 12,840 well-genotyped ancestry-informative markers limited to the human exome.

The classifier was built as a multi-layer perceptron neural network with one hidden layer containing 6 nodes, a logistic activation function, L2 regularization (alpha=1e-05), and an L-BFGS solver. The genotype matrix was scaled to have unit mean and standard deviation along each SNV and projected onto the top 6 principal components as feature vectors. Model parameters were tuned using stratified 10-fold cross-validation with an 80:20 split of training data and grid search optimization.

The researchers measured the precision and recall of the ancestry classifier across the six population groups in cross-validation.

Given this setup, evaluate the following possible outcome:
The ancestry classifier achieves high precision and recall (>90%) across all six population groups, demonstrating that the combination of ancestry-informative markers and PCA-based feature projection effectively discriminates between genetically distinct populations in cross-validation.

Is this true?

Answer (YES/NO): NO